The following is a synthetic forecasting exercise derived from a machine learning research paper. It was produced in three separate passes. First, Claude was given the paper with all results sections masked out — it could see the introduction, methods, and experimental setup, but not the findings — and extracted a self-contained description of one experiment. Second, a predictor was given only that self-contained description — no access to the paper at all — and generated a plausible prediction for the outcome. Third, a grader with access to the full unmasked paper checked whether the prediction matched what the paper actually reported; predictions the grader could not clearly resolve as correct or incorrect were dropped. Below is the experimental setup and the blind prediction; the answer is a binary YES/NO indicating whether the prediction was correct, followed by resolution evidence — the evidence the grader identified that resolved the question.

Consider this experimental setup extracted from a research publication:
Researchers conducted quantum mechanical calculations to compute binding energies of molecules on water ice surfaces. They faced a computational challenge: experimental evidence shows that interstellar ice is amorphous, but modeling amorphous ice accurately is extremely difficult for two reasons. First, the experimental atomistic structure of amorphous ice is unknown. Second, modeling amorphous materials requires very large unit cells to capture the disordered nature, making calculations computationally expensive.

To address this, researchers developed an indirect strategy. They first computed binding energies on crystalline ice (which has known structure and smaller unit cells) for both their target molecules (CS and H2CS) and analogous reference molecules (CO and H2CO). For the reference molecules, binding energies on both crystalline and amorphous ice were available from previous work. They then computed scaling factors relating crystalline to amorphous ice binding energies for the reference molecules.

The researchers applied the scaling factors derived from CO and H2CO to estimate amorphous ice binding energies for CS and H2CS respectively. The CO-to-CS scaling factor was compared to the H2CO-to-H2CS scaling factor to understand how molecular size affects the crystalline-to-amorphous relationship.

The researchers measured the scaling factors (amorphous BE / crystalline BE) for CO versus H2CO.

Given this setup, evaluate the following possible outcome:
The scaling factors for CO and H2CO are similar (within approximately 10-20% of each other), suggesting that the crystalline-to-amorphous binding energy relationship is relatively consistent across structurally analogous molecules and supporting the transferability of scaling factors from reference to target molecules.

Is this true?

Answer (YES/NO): YES